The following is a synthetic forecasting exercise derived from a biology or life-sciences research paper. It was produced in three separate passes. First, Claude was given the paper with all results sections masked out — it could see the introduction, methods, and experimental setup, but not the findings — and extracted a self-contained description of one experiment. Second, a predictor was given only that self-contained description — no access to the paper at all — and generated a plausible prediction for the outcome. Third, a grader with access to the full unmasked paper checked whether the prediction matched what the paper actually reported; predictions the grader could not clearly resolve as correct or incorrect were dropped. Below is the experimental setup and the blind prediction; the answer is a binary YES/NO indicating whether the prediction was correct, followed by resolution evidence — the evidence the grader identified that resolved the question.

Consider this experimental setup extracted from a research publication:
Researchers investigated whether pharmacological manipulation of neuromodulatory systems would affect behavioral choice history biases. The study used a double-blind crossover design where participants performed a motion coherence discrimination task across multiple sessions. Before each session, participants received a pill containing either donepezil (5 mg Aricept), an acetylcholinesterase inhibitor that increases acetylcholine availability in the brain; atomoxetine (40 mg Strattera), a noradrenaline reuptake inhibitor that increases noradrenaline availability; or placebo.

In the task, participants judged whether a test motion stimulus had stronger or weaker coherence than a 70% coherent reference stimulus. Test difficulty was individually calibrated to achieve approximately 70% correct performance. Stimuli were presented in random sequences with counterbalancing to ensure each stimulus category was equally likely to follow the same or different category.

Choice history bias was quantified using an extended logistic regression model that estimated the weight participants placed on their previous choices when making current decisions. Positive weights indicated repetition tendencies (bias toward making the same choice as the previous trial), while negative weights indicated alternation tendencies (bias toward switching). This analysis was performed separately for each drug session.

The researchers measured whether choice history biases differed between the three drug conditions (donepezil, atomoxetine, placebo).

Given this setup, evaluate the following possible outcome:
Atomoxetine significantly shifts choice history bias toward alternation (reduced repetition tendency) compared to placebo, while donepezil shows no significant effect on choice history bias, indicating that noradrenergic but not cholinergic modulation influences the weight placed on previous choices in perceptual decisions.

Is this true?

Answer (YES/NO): NO